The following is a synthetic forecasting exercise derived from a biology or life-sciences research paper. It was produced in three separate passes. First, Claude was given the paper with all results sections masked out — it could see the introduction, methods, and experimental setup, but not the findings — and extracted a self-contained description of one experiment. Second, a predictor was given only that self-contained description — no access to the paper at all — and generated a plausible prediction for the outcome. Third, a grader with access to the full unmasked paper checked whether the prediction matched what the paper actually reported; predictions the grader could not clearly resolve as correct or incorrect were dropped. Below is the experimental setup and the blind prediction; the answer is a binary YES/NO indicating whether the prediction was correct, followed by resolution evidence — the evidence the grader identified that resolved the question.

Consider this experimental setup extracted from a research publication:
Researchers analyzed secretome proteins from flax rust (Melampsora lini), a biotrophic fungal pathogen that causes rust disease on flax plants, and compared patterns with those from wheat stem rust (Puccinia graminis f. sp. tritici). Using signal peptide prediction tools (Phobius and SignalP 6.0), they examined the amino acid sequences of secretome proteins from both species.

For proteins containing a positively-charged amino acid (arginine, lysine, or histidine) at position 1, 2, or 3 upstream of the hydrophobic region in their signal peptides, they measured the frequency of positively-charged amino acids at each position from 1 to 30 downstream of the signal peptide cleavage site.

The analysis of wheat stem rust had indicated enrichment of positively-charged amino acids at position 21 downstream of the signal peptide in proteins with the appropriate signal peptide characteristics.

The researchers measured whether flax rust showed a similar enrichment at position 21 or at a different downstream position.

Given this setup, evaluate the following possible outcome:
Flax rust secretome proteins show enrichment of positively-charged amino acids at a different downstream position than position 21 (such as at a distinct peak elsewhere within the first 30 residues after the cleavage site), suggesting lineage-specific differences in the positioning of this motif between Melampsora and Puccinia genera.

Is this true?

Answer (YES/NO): YES